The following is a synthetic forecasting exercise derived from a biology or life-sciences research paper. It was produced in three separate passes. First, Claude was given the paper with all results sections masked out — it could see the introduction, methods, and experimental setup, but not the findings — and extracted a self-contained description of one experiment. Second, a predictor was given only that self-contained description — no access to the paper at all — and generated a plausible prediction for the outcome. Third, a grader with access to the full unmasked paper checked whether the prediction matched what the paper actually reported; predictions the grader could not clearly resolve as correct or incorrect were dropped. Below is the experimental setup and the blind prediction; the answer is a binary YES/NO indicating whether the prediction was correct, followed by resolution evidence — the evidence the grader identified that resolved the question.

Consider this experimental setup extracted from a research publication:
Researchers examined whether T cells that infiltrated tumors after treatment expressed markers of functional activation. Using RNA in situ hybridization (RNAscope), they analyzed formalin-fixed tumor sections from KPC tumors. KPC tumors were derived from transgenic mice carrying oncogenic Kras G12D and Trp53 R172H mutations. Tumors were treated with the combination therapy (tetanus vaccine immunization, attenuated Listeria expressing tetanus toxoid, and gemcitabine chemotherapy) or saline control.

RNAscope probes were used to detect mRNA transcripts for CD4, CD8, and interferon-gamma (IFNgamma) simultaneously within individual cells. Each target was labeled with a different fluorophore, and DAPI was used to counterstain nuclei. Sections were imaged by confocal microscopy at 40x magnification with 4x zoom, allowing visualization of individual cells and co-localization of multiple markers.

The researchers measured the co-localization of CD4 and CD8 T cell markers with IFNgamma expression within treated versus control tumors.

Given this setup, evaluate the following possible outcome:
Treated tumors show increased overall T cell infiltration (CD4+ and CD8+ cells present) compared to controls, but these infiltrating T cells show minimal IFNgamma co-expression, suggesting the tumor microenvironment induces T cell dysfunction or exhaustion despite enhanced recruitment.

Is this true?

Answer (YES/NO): NO